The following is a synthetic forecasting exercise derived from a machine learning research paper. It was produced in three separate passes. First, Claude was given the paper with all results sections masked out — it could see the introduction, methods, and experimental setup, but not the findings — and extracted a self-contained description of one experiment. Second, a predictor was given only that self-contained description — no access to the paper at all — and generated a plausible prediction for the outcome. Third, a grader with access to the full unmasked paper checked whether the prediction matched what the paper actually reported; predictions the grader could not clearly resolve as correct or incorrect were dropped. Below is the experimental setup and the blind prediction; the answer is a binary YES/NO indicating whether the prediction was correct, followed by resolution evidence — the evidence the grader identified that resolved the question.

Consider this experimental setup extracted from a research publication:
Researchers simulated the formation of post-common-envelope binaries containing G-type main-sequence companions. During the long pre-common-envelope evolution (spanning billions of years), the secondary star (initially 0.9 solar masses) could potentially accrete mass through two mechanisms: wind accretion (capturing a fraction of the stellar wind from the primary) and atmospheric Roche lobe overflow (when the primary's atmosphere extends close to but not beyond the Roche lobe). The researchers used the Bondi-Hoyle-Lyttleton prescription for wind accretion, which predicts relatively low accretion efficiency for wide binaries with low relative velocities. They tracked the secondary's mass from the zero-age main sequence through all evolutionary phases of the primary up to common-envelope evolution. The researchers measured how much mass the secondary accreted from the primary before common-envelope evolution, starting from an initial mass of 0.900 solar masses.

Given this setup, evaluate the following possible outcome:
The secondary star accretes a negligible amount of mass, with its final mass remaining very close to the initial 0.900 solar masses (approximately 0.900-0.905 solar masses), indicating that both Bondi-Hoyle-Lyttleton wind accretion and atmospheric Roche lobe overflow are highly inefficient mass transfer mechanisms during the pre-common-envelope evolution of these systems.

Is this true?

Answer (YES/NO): NO